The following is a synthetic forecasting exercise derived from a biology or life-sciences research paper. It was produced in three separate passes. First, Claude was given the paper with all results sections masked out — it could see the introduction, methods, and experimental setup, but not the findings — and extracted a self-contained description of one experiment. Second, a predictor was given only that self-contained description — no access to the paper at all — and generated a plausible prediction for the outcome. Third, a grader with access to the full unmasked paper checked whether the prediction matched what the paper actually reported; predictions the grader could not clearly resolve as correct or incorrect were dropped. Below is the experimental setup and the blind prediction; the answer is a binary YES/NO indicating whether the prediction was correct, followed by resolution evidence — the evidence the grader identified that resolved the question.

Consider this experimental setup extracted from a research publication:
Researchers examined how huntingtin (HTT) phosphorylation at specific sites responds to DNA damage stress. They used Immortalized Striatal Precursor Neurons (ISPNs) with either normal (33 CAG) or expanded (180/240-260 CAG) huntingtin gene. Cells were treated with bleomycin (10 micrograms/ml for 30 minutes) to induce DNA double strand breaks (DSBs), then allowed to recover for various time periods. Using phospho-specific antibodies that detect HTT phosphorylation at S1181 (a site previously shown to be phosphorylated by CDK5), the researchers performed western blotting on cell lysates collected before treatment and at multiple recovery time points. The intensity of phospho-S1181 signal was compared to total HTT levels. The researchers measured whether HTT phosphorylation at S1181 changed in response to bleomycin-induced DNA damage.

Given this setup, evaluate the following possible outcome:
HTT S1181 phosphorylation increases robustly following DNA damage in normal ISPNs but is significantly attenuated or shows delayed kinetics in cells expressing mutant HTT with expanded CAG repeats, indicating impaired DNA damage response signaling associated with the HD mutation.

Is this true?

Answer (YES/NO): NO